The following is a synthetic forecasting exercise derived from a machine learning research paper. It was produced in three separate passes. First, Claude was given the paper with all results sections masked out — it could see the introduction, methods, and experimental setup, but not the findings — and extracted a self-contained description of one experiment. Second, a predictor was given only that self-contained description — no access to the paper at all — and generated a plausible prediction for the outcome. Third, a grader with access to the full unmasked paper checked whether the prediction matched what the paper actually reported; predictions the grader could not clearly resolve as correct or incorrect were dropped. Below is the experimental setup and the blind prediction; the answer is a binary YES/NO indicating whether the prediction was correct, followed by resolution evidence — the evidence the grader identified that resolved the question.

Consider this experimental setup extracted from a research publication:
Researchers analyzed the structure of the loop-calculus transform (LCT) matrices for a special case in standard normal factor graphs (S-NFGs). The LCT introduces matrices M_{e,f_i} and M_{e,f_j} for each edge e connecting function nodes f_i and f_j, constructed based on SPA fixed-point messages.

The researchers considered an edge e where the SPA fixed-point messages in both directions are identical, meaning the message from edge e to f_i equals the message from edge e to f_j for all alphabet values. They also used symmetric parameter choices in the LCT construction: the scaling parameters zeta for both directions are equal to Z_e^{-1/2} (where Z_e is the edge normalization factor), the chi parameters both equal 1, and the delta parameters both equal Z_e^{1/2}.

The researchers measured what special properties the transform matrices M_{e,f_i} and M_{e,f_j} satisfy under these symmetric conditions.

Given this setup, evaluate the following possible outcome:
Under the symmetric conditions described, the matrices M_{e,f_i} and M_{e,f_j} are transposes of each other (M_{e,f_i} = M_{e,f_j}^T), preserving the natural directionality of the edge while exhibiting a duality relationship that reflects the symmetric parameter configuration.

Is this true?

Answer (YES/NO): NO